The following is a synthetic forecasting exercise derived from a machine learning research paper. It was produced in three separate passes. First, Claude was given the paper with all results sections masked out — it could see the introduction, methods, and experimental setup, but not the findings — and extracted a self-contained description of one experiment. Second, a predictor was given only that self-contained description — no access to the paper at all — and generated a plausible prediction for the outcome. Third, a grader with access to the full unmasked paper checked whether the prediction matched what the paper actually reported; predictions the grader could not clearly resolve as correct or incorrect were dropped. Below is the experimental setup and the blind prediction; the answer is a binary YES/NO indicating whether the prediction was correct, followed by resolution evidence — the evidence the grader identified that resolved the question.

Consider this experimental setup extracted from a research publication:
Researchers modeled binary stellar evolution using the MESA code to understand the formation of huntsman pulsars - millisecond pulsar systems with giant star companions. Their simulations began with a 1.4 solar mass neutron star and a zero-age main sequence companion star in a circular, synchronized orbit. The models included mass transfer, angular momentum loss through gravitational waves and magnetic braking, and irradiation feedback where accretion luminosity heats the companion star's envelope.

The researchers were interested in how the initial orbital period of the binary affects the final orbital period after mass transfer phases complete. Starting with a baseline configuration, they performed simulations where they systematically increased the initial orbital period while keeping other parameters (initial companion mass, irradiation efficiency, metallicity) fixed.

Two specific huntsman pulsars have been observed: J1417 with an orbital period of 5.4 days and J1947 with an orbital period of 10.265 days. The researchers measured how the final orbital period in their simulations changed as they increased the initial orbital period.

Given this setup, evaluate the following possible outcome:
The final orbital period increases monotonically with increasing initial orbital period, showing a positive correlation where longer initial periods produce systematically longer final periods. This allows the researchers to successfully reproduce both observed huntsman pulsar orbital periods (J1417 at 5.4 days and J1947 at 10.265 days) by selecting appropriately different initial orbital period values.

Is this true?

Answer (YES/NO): NO